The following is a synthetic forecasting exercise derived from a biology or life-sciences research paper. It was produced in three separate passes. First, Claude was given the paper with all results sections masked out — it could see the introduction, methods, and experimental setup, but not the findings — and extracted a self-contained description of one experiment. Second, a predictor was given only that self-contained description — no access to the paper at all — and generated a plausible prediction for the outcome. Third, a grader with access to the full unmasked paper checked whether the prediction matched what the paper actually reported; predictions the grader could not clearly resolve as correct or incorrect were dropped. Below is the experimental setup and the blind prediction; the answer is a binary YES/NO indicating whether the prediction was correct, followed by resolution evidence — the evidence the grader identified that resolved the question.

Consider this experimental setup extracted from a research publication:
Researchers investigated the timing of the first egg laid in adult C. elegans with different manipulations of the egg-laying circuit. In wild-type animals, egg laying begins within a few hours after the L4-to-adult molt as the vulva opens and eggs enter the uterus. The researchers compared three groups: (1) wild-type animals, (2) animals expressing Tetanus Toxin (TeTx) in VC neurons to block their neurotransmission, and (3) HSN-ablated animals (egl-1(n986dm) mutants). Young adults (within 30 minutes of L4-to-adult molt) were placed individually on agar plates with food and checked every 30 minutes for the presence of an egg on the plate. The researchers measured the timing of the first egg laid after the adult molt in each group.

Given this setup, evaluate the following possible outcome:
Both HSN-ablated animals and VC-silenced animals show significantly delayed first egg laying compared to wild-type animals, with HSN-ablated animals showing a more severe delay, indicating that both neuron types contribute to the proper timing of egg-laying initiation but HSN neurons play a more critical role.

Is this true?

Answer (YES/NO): NO